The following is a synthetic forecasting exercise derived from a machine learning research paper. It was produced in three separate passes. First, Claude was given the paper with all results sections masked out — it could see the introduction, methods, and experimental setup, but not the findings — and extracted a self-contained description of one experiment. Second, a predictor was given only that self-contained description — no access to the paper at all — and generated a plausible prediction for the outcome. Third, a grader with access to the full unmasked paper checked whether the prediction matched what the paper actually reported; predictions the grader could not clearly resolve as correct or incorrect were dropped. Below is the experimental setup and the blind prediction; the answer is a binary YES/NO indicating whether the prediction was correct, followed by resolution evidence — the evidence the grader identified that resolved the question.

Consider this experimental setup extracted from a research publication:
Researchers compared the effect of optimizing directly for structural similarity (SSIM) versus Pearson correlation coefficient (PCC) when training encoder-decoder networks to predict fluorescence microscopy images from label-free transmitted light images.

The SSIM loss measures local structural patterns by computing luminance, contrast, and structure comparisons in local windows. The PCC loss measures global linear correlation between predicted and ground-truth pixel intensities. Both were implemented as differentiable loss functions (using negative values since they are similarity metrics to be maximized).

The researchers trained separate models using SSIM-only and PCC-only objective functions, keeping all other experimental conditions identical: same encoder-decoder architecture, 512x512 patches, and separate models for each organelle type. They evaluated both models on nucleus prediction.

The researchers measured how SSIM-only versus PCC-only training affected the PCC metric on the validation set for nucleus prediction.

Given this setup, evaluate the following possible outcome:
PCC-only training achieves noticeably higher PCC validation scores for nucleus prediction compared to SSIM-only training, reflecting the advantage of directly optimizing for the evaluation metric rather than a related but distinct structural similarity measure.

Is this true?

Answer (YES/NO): YES